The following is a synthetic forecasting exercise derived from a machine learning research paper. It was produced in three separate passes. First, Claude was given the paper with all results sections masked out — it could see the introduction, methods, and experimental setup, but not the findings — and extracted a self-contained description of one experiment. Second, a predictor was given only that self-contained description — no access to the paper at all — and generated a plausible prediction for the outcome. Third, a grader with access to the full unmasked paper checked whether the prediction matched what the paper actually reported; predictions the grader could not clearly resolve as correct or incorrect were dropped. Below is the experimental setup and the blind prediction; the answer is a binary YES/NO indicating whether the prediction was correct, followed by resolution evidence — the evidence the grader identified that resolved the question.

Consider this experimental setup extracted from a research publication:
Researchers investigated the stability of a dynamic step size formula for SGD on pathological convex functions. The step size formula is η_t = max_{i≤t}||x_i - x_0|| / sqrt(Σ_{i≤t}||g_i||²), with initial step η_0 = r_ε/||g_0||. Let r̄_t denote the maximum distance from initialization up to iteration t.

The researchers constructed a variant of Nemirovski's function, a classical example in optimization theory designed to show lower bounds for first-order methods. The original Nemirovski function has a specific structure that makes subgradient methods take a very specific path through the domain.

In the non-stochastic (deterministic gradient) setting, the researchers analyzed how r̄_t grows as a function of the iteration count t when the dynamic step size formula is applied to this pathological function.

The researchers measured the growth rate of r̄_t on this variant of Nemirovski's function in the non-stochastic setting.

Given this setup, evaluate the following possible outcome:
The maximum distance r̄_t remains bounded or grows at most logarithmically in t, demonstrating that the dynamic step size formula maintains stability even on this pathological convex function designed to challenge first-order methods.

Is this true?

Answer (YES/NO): NO